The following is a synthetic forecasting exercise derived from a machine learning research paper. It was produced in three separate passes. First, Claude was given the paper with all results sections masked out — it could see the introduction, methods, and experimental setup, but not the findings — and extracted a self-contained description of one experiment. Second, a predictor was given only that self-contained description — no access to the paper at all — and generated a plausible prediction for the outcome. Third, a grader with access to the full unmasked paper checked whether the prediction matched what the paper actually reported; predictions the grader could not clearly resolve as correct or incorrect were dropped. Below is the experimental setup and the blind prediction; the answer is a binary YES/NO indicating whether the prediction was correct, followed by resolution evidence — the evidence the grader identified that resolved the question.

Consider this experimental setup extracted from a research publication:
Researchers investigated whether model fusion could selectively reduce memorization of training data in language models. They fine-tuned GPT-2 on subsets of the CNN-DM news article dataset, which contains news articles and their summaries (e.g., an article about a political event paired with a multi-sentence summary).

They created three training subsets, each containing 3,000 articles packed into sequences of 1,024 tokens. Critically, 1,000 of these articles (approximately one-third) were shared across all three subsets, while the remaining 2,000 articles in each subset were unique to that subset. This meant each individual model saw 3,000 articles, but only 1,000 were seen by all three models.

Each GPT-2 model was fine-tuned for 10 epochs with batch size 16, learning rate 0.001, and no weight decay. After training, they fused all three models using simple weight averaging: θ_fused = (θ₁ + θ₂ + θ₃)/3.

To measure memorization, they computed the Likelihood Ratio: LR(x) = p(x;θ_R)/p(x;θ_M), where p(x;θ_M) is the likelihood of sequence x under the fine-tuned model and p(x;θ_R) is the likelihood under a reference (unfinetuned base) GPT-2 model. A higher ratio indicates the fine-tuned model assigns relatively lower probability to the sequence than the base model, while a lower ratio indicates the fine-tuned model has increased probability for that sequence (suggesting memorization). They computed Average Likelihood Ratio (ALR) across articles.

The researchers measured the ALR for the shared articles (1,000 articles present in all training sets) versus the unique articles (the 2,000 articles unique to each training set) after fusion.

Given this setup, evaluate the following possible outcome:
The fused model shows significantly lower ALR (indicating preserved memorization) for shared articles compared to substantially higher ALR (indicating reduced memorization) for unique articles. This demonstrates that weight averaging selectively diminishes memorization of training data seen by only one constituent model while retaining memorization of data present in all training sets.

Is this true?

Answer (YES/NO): YES